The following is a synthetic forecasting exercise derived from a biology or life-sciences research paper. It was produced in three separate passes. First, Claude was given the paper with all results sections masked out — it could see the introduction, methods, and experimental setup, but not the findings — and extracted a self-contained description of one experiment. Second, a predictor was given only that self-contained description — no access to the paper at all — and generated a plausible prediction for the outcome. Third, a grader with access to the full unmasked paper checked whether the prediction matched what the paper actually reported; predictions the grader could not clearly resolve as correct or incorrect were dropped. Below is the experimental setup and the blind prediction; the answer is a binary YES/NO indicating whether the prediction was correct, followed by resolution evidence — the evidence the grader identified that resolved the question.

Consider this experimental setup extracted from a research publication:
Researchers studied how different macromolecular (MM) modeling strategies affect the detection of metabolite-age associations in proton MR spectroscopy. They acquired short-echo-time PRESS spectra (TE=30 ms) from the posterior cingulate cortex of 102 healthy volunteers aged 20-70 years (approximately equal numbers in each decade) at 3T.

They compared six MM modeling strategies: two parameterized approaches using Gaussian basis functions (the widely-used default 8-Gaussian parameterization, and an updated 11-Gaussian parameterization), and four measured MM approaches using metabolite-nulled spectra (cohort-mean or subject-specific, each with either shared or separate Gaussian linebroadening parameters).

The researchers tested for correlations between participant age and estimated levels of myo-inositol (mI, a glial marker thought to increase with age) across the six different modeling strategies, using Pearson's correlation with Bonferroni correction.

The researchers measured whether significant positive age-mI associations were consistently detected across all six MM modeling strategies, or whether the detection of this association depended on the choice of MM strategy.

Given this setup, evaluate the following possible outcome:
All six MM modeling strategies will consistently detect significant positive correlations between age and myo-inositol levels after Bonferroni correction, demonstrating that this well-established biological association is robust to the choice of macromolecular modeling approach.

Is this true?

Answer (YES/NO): NO